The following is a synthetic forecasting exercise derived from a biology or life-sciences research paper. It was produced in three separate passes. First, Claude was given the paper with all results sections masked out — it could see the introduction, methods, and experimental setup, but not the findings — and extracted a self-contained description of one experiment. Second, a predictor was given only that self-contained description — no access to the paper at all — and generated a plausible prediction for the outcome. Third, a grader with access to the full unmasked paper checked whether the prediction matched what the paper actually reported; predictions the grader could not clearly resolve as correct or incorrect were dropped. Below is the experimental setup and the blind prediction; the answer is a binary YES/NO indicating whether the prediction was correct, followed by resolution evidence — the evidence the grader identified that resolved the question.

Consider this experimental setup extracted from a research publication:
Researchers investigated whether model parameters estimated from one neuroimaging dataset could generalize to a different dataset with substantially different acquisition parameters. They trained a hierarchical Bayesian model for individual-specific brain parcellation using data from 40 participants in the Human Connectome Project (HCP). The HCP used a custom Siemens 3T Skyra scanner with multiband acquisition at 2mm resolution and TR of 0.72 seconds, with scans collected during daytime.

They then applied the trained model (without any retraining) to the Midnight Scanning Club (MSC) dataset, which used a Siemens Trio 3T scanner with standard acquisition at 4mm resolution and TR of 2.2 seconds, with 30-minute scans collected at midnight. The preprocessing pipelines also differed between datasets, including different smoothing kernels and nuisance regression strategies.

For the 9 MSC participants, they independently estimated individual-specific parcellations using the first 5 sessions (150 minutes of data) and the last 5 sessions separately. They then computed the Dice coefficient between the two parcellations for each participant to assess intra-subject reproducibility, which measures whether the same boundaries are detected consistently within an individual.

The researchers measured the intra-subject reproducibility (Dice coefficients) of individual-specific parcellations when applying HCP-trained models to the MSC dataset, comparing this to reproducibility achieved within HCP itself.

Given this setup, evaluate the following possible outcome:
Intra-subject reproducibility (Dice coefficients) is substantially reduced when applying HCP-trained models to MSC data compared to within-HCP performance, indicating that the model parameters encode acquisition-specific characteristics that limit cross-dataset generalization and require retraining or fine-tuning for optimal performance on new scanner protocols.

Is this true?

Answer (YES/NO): NO